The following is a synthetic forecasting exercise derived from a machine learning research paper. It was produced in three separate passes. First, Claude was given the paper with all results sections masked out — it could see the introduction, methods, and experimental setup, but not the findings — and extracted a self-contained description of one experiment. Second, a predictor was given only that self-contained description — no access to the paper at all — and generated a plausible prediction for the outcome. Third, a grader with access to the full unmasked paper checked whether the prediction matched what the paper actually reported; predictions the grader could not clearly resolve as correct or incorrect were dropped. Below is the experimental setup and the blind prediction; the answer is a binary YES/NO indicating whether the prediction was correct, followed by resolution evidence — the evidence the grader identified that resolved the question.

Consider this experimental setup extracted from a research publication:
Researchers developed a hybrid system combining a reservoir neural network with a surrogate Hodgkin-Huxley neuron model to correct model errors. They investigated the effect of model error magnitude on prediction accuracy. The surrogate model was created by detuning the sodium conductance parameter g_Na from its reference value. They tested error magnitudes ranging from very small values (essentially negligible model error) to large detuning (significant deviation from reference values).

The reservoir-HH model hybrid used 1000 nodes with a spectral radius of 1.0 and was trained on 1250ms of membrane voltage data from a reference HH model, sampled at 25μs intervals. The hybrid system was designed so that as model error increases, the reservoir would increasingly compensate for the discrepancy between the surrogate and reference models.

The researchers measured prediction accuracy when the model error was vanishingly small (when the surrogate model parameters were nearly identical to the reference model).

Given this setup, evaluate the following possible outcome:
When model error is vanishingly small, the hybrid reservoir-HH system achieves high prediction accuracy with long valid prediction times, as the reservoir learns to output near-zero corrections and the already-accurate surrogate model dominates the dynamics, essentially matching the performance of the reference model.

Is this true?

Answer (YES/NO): NO